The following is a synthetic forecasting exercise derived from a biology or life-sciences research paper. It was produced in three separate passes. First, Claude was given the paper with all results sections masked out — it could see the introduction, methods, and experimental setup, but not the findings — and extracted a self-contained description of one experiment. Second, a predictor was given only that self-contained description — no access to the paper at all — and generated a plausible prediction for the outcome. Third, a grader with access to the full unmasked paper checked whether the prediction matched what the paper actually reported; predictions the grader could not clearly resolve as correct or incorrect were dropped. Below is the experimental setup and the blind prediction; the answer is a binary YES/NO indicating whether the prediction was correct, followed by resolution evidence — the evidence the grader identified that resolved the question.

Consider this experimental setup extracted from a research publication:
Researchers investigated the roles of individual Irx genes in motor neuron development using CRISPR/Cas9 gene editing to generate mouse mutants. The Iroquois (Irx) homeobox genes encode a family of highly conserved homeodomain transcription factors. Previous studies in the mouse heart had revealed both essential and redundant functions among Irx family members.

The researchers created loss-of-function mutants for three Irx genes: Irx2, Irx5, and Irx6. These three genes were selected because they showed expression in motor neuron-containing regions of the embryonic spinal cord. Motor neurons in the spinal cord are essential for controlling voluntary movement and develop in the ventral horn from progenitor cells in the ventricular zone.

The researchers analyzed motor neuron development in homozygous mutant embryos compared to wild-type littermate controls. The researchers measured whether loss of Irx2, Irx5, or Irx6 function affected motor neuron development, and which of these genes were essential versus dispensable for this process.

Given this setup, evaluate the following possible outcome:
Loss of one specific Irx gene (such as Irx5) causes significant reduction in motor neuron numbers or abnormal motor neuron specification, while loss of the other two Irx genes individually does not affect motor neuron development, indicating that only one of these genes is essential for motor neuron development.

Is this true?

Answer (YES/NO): NO